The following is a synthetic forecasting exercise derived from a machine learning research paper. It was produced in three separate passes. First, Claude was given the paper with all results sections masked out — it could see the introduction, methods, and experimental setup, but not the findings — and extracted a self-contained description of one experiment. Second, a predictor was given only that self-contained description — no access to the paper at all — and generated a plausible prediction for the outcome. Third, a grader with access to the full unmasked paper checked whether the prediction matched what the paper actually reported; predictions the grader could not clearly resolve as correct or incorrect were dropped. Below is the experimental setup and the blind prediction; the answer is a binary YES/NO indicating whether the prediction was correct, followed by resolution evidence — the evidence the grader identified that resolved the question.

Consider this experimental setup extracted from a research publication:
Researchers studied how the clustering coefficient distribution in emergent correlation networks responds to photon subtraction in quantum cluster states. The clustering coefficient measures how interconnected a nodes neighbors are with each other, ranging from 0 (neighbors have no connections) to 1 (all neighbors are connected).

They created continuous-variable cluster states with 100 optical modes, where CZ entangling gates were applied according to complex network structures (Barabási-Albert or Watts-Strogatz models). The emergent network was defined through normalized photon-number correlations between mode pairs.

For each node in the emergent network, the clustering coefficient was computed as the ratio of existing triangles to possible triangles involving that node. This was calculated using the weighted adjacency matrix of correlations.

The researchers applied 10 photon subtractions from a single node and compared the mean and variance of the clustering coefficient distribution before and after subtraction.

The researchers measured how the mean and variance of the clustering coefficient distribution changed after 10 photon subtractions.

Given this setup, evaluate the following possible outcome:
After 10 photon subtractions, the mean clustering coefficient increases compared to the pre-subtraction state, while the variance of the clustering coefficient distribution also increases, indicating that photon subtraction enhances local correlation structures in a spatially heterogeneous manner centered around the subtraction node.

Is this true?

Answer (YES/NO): YES